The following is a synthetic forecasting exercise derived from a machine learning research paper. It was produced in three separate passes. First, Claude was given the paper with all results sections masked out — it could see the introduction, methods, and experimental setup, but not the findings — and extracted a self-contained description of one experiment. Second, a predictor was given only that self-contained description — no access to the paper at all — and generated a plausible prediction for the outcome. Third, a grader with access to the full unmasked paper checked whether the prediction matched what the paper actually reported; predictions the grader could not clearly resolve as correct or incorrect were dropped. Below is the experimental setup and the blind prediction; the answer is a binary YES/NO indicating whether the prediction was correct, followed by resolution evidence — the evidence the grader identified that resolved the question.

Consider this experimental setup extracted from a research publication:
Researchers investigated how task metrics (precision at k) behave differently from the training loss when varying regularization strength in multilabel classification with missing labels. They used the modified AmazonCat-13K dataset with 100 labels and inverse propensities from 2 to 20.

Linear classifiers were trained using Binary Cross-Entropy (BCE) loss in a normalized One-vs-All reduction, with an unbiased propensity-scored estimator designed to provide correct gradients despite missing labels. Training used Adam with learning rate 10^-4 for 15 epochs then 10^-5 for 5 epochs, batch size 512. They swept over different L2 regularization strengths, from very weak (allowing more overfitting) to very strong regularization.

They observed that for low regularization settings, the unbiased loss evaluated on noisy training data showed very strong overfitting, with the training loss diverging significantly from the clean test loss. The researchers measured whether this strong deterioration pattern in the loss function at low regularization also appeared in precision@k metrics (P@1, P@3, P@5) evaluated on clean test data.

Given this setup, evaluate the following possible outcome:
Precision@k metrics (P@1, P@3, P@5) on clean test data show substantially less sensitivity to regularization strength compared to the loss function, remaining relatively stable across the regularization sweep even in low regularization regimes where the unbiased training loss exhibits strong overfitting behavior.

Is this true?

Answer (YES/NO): YES